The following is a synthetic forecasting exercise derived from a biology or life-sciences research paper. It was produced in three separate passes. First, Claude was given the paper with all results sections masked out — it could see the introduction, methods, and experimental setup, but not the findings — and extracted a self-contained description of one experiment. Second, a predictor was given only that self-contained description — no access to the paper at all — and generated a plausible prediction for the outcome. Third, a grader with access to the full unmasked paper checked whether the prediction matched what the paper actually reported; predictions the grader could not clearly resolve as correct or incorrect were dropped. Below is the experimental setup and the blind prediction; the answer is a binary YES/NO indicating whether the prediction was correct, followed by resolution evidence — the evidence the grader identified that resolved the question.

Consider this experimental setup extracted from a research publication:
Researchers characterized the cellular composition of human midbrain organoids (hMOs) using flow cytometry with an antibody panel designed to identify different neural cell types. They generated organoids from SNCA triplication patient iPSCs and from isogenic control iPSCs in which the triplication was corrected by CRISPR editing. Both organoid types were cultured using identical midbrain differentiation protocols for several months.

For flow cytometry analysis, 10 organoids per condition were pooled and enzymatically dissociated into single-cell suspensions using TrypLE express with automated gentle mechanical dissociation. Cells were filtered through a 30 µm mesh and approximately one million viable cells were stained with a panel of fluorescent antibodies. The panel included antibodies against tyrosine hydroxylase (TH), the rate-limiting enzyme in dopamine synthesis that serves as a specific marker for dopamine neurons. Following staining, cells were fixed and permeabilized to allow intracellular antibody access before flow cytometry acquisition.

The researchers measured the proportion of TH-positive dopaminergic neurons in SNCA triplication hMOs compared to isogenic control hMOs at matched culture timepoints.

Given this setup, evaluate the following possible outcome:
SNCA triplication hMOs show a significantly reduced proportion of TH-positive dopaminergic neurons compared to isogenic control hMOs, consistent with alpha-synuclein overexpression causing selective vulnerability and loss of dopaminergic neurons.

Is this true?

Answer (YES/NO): YES